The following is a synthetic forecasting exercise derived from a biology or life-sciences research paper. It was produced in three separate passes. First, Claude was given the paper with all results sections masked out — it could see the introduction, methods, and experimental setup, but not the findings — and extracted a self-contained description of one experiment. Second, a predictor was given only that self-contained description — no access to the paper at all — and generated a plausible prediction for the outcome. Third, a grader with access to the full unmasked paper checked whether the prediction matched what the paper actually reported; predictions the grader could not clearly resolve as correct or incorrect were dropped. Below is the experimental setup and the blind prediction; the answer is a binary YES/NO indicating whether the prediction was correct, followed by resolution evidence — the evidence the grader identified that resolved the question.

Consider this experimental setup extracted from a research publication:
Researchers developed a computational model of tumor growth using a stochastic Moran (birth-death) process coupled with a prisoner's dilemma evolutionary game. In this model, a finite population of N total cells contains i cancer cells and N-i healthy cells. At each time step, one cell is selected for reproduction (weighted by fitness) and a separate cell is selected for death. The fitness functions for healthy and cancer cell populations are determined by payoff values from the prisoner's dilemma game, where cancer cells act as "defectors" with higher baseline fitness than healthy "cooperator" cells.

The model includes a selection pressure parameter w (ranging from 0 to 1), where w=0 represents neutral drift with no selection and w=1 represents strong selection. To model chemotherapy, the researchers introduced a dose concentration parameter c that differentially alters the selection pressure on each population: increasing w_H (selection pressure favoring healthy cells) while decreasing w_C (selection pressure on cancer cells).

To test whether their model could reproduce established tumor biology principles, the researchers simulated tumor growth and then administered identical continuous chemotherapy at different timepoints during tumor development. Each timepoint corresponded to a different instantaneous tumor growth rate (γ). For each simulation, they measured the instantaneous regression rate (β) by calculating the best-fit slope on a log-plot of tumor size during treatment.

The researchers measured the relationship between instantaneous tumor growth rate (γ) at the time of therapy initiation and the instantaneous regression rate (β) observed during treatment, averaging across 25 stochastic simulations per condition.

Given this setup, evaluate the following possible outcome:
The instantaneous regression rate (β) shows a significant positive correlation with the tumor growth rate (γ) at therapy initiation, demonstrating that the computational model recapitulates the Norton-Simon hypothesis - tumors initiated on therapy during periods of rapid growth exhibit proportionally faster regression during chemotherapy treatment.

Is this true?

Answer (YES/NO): YES